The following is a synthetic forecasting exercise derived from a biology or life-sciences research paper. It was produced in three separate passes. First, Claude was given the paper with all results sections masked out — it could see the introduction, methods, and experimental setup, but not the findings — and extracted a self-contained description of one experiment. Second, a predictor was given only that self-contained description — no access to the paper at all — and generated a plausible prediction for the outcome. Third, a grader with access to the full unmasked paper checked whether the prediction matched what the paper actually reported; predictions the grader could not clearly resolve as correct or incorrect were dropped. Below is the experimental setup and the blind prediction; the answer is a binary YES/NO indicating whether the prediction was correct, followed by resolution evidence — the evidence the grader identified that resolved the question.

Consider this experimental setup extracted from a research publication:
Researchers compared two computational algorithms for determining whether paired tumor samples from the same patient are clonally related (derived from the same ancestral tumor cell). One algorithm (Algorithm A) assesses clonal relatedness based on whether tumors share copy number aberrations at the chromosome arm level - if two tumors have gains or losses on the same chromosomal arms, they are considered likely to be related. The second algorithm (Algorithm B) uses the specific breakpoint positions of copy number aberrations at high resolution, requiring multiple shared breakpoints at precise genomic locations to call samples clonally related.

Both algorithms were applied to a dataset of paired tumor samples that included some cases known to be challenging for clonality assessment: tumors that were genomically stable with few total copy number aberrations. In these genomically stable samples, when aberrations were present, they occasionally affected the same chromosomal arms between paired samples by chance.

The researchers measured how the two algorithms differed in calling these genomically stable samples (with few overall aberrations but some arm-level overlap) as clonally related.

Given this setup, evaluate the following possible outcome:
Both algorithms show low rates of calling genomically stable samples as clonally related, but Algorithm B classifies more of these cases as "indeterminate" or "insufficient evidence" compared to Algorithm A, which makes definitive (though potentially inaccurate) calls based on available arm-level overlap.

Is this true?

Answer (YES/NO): NO